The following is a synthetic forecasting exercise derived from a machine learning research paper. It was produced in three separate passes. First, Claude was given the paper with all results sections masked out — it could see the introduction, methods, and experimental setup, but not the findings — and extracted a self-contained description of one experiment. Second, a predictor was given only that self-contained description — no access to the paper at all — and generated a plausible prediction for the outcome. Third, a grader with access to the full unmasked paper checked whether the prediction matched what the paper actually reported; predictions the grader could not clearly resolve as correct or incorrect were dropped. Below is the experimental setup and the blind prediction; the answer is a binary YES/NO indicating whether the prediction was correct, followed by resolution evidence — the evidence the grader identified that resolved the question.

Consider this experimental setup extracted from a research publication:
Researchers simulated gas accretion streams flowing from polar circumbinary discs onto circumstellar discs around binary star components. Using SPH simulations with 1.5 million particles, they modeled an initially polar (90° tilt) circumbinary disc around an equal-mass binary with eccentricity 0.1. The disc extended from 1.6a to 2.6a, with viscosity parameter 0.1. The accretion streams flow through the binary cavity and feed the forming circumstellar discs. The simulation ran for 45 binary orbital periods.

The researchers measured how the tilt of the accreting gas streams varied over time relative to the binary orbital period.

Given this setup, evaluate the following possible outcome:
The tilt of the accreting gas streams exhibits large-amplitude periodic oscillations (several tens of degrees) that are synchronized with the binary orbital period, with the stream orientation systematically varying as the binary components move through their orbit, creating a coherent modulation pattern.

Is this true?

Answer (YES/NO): NO